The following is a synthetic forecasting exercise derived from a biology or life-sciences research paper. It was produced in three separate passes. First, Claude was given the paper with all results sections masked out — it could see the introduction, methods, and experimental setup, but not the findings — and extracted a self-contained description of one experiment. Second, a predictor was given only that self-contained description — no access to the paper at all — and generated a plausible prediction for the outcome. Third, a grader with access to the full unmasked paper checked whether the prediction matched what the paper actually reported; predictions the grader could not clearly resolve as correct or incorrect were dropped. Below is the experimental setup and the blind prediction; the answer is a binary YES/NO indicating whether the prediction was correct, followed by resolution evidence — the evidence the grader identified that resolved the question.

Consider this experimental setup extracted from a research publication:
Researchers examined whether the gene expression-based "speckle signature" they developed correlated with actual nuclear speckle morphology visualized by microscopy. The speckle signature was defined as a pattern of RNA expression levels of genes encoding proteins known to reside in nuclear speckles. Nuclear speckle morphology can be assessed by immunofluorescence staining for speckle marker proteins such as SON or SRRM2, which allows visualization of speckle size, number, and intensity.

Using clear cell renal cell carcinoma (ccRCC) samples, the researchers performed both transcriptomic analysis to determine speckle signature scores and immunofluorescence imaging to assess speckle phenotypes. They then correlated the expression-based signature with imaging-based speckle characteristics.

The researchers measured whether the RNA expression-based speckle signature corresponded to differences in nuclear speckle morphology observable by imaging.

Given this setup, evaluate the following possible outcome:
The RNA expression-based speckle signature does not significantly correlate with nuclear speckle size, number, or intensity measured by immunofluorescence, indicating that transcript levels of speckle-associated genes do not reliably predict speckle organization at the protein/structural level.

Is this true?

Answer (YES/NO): NO